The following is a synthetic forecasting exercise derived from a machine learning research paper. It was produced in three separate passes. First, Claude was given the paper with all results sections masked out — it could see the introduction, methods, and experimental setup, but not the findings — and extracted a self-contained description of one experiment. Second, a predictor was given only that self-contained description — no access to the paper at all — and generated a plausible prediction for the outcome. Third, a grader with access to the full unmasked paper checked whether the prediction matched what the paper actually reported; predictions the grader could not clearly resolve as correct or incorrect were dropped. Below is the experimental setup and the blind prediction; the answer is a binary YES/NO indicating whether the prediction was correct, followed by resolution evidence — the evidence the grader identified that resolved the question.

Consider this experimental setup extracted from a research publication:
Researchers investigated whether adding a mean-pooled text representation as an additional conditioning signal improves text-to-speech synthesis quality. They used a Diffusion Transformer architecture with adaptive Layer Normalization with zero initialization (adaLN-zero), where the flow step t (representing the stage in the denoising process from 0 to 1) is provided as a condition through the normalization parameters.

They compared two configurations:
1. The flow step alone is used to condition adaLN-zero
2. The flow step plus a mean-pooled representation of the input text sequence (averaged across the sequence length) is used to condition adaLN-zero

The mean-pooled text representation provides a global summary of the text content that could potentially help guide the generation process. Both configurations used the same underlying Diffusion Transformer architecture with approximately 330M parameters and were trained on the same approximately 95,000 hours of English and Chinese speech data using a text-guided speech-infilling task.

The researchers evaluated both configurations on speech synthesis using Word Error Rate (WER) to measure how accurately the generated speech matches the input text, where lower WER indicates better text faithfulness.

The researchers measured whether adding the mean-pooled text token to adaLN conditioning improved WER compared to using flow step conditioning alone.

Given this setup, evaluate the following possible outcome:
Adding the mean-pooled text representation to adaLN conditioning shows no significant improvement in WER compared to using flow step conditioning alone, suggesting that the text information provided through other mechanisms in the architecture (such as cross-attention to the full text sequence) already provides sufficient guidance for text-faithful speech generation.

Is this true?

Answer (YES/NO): YES